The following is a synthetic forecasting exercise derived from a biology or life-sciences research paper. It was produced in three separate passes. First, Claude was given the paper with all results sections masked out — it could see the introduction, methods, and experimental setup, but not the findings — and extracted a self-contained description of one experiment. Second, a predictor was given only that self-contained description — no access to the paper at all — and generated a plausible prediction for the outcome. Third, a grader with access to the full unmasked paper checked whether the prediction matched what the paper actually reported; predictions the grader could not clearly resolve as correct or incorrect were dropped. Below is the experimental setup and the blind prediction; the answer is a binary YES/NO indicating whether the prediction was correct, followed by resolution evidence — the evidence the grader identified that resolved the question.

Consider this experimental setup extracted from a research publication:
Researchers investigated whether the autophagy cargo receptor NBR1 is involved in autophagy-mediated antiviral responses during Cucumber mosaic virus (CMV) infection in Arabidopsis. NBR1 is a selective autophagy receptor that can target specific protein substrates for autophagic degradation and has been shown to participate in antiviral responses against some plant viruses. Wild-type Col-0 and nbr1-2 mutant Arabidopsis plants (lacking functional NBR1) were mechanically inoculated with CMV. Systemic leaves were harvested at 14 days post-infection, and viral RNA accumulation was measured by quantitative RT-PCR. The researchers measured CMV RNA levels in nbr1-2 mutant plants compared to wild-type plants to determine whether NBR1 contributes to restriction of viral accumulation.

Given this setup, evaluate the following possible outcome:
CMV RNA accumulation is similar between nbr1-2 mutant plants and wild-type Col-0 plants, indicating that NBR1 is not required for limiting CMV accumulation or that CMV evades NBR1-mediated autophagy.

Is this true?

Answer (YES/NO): YES